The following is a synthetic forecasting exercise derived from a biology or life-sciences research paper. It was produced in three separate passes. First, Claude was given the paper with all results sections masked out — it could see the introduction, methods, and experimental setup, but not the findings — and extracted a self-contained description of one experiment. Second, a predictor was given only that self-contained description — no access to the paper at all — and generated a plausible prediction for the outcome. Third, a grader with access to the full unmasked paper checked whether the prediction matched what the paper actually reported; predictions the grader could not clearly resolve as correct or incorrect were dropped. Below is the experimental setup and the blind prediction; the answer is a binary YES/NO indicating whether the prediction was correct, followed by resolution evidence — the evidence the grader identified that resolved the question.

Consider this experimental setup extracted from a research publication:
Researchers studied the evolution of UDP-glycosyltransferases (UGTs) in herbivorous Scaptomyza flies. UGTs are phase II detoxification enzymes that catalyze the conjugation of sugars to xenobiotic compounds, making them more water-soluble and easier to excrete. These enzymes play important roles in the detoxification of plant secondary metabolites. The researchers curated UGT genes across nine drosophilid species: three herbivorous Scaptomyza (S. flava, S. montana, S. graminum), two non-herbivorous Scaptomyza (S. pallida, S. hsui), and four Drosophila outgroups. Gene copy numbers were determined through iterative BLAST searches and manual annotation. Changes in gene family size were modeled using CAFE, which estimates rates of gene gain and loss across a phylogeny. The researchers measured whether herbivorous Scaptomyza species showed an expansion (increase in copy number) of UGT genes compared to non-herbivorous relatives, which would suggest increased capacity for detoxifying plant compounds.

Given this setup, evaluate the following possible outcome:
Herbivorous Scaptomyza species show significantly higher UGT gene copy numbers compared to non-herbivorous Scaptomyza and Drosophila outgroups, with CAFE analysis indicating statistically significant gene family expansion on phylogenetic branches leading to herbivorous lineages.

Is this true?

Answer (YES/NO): NO